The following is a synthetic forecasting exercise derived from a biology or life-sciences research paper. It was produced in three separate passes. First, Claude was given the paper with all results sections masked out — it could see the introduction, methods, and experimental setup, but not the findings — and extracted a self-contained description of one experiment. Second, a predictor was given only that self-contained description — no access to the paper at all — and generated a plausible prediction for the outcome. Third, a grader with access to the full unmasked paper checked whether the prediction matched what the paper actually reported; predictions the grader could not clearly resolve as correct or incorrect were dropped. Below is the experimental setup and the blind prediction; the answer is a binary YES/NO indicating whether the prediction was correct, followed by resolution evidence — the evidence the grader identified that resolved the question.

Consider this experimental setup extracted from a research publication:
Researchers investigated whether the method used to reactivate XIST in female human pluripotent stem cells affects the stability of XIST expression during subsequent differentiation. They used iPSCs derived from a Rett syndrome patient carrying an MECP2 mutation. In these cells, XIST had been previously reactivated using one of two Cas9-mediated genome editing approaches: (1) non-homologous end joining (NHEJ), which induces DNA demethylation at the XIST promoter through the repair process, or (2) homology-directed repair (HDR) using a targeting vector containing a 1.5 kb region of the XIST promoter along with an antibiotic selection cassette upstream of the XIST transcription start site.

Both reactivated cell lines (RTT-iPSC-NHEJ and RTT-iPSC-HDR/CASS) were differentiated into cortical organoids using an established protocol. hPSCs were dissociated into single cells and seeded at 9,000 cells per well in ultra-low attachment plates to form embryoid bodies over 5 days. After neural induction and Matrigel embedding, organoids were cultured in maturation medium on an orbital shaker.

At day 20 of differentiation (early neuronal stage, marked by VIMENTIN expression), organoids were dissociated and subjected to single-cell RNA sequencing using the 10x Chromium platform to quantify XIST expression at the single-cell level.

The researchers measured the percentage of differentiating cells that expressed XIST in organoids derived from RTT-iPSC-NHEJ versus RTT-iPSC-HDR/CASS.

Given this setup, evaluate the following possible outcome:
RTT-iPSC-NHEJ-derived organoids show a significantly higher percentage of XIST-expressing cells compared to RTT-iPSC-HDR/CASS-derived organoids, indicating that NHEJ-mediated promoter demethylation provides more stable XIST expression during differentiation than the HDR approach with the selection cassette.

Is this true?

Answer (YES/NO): YES